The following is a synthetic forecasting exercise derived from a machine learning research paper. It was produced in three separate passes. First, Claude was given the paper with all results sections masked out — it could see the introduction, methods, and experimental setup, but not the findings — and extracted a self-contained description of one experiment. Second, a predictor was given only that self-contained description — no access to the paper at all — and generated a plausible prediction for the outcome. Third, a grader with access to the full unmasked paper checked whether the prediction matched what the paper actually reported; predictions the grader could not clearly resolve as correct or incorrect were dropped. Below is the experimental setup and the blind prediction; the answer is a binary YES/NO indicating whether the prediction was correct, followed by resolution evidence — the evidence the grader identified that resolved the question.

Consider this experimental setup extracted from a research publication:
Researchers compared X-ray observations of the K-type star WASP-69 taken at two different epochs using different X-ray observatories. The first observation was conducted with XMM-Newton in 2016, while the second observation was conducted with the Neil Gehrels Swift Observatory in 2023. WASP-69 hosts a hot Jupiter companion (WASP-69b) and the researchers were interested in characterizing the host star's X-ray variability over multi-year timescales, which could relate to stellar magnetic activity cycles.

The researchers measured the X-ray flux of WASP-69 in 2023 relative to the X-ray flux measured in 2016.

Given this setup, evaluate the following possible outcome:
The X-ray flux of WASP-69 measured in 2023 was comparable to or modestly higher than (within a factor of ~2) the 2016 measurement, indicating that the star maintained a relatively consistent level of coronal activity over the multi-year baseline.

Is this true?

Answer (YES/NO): NO